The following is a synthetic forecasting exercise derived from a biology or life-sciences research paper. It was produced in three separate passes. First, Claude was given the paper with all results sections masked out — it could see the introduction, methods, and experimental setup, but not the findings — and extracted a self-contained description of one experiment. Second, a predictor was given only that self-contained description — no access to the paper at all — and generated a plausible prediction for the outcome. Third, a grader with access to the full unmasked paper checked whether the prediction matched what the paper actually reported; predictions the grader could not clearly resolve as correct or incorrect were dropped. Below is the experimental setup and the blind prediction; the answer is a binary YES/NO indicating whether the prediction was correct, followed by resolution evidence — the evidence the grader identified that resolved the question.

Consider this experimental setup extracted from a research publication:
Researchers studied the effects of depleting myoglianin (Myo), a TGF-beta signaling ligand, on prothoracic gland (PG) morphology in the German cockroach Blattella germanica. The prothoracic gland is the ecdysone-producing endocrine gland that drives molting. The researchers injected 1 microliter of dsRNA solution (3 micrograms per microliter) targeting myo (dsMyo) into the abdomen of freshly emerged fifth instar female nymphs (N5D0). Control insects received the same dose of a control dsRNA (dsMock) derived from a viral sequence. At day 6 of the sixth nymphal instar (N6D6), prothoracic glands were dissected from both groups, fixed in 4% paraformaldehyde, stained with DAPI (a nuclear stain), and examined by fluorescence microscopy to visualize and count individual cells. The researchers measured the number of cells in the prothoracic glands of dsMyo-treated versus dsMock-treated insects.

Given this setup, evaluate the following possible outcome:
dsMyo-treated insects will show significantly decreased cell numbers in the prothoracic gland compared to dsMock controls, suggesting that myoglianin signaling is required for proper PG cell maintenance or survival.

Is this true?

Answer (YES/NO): NO